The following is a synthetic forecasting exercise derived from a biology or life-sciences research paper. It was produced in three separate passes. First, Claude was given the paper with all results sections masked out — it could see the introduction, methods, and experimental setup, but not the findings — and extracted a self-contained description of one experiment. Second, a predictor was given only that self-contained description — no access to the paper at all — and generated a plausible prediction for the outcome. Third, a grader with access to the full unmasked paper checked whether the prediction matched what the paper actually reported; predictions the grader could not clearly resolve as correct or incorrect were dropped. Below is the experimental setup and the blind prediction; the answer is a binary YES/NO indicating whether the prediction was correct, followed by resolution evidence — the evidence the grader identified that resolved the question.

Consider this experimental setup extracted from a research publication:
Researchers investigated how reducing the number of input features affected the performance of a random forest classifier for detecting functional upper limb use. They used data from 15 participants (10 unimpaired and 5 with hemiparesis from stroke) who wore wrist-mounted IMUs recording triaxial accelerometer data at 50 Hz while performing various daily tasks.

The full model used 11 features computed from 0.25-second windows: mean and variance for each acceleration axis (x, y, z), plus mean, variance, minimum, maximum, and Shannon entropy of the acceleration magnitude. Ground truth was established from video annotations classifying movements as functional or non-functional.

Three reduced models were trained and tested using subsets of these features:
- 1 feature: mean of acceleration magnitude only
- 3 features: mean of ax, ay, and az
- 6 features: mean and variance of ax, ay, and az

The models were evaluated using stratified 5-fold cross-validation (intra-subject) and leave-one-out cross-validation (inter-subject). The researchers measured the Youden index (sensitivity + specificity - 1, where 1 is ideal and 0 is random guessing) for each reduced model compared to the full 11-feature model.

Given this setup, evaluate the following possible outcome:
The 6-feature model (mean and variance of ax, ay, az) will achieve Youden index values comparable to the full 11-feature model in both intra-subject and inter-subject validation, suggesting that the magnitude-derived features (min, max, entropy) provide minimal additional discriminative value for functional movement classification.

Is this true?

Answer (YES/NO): YES